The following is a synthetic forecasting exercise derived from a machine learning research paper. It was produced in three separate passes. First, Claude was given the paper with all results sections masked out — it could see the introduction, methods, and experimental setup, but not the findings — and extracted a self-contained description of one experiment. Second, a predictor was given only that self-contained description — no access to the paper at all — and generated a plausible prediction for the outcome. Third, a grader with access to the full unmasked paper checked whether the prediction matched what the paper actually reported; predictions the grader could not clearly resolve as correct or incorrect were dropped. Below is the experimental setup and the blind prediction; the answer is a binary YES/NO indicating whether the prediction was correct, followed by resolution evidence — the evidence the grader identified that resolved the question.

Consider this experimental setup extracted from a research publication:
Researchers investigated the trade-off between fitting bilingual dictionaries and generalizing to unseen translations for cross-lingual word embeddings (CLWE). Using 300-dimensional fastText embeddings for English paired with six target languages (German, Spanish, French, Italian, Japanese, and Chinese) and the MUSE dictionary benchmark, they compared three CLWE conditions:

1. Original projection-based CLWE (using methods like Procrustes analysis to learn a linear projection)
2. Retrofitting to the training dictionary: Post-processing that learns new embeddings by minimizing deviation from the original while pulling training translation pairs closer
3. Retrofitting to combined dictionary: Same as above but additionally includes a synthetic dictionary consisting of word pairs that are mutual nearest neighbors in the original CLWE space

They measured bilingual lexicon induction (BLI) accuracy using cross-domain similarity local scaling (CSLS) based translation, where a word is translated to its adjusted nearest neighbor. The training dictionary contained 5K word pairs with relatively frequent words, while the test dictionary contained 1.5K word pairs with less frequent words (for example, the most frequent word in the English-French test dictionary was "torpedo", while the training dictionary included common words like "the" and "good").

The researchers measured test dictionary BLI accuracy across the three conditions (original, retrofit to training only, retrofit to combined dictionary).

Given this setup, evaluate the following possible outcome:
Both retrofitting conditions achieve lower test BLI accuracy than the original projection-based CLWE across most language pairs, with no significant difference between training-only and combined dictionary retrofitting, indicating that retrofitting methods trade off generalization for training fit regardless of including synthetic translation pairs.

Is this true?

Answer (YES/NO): NO